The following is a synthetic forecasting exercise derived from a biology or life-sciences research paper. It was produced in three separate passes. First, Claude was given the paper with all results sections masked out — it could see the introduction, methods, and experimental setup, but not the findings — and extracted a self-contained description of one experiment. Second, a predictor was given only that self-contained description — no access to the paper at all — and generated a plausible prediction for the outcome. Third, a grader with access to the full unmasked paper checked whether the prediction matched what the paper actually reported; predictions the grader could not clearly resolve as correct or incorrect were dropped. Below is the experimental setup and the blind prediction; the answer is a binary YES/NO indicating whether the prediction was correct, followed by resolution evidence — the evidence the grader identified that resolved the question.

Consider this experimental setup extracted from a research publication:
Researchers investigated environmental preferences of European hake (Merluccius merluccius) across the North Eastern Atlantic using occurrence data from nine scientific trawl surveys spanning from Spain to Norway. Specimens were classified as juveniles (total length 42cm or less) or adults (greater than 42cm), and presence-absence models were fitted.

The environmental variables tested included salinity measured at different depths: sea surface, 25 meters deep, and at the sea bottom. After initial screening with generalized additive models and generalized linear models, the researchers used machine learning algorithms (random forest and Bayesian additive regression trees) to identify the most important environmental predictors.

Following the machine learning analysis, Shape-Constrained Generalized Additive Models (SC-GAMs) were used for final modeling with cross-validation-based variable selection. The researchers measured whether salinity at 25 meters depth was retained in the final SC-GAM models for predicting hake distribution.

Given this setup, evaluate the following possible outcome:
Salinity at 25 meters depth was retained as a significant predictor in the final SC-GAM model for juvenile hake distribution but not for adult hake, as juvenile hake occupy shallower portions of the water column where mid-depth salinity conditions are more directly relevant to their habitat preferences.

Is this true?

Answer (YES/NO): NO